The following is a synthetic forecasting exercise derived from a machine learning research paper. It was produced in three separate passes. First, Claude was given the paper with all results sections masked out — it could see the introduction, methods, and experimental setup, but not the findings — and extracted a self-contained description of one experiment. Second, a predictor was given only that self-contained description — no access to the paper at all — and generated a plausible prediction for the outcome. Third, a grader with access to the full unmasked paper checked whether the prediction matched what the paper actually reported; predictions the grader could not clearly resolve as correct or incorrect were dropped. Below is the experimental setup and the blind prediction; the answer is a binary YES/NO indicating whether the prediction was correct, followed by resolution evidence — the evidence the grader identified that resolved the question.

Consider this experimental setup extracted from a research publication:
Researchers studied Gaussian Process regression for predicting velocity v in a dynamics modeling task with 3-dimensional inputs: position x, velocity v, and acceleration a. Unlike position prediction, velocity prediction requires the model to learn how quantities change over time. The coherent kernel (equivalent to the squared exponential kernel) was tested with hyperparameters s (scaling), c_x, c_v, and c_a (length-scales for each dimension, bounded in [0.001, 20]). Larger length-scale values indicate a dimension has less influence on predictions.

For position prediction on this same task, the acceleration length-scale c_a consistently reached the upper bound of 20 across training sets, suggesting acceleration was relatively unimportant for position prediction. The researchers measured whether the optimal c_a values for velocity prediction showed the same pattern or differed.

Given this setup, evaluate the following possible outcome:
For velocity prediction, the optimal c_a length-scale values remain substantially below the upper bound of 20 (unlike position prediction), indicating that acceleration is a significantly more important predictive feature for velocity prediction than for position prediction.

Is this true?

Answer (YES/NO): YES